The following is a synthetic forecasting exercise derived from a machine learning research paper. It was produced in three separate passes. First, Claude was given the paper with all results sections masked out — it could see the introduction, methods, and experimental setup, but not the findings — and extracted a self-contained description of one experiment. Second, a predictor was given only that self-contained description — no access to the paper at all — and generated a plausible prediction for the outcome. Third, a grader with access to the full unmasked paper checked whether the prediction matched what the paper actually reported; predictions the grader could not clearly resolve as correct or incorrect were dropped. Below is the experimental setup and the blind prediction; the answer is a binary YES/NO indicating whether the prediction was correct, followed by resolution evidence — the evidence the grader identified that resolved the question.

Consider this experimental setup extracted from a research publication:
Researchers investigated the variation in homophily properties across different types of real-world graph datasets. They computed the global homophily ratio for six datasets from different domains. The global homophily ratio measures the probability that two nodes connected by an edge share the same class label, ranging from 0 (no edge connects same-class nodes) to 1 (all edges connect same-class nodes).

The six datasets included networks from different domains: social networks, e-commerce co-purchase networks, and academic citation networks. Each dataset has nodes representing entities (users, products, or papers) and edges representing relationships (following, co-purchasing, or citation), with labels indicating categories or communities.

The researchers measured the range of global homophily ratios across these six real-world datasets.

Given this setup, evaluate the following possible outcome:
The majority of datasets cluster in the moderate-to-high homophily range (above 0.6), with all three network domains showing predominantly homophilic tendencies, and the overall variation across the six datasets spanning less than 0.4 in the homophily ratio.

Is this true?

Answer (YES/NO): NO